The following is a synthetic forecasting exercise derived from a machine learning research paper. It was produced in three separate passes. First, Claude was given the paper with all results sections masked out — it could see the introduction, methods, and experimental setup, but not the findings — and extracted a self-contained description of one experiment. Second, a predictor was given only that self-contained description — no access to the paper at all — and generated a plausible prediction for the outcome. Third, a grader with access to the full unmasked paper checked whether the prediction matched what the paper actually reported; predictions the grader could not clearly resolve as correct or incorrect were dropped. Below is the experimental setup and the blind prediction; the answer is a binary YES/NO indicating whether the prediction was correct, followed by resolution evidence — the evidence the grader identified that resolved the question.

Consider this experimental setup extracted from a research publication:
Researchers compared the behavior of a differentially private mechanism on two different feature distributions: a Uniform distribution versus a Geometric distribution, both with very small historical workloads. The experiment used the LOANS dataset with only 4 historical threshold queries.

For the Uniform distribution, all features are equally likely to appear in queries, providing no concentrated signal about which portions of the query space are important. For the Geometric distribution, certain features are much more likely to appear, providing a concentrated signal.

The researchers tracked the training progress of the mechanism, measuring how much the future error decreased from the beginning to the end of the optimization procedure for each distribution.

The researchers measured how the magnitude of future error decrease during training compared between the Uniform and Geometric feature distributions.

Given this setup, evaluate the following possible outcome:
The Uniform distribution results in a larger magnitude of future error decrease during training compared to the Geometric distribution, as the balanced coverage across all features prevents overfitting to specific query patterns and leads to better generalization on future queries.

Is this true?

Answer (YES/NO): NO